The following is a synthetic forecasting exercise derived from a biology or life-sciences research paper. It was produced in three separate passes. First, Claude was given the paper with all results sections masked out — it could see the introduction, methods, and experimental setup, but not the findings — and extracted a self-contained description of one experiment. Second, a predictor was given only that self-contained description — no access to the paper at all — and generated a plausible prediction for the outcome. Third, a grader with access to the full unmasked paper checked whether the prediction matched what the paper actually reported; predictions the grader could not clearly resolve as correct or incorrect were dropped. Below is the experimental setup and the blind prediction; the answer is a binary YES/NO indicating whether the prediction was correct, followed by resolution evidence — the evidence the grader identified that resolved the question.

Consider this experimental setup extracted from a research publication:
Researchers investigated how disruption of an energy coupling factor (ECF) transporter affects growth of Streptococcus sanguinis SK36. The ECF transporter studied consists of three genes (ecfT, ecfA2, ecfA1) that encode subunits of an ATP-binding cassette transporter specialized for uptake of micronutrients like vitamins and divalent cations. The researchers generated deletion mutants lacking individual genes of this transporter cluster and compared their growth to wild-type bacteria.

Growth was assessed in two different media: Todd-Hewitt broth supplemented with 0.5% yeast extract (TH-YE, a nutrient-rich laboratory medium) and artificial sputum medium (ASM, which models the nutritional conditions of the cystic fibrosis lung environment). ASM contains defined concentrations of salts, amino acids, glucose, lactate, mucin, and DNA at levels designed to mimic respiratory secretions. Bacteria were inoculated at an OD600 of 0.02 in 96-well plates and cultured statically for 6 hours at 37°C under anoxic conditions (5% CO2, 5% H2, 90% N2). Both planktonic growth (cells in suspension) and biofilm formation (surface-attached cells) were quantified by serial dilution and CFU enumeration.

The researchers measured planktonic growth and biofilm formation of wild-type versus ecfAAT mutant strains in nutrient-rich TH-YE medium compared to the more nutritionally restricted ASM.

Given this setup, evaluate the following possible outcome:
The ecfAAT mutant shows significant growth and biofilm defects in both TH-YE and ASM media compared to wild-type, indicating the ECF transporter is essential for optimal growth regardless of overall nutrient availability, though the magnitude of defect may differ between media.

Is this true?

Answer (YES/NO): YES